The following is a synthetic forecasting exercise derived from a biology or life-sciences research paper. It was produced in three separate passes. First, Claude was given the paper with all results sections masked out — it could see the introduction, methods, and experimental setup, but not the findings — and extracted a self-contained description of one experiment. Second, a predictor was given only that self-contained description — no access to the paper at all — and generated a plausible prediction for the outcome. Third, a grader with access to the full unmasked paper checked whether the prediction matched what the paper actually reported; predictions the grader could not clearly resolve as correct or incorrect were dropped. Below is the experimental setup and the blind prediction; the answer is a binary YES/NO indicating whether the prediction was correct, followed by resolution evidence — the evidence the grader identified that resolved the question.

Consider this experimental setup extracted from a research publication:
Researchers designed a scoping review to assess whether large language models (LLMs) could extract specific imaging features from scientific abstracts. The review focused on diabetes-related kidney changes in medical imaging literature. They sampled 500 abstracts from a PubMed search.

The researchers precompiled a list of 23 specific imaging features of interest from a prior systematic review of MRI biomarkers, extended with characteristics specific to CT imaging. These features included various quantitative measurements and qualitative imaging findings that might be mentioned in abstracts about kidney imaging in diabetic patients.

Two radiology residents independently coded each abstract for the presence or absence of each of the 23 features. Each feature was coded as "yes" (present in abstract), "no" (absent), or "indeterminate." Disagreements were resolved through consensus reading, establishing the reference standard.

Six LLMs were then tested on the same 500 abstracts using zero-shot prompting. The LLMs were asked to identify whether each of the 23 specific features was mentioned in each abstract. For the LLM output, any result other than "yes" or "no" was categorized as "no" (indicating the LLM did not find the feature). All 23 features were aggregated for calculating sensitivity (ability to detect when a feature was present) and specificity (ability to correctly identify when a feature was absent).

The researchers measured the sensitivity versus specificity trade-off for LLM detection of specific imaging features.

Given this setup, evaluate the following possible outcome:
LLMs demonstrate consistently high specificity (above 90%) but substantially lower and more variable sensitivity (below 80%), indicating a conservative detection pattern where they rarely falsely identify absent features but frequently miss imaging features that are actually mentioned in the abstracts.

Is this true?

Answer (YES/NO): NO